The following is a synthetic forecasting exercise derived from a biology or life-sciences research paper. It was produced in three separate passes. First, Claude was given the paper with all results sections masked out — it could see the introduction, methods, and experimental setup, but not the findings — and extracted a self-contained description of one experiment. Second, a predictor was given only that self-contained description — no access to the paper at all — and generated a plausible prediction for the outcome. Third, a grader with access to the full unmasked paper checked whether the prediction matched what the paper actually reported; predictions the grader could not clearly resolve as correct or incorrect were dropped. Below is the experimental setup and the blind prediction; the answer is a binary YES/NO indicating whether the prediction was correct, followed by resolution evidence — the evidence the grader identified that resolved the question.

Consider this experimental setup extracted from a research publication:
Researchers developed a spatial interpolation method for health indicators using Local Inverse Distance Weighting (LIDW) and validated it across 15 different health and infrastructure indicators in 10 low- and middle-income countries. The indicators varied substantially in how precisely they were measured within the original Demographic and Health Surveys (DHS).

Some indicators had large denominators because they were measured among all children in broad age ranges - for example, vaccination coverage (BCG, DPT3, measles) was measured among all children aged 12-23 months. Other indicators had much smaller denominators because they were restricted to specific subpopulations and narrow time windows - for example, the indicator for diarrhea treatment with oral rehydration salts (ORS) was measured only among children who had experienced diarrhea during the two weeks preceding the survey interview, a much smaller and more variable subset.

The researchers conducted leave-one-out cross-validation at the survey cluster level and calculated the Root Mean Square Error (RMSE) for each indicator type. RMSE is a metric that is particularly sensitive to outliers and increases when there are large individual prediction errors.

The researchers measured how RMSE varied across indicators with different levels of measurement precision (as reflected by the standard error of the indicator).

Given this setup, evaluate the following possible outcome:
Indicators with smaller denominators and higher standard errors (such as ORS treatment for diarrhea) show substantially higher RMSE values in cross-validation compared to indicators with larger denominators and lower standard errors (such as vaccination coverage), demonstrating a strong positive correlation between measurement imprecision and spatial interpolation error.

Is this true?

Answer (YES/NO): YES